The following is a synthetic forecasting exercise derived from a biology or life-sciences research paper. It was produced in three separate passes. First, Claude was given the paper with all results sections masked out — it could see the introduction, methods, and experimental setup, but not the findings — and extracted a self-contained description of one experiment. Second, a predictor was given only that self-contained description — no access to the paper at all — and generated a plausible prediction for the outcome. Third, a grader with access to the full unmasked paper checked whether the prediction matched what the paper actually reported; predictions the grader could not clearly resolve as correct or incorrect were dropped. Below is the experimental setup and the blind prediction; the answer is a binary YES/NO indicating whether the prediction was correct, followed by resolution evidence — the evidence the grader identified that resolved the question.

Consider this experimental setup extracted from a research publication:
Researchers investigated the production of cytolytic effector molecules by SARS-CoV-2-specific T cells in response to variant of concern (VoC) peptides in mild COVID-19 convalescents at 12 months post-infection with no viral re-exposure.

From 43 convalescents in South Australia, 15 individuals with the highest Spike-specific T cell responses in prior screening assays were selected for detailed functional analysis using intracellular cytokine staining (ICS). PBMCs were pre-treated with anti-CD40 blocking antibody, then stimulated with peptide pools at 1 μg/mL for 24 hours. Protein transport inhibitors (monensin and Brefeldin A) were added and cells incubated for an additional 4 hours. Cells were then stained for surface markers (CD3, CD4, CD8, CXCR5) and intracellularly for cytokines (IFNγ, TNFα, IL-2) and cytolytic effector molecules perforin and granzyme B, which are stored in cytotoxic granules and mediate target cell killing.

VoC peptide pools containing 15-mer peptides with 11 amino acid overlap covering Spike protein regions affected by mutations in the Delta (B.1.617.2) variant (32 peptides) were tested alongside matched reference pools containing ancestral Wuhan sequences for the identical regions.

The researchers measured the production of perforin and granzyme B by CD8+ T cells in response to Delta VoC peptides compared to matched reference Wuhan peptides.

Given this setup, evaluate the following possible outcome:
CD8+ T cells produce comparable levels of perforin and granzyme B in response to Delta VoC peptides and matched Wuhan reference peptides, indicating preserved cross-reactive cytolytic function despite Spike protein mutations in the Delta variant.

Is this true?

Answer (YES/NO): YES